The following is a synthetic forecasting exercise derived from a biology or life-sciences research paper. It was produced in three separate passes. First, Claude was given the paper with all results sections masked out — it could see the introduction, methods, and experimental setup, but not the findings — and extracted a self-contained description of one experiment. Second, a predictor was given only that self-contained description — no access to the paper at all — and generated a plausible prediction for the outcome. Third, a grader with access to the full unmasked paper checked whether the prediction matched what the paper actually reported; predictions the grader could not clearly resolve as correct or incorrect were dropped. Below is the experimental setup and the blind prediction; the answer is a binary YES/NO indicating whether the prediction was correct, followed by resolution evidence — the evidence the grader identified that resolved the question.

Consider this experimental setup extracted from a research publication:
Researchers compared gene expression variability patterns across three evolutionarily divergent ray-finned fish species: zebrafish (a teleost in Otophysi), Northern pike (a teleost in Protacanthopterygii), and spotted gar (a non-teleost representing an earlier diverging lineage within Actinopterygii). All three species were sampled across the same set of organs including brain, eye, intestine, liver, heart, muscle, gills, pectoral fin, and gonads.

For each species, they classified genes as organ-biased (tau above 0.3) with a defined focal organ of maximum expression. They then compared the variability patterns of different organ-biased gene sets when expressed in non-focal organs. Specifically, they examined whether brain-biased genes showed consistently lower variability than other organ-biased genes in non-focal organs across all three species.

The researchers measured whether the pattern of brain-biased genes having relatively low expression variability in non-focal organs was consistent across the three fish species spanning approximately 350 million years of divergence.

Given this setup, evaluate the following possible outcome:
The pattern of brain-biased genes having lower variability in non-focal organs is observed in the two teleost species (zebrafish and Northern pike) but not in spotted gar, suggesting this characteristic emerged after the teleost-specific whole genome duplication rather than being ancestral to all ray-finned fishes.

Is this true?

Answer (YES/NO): NO